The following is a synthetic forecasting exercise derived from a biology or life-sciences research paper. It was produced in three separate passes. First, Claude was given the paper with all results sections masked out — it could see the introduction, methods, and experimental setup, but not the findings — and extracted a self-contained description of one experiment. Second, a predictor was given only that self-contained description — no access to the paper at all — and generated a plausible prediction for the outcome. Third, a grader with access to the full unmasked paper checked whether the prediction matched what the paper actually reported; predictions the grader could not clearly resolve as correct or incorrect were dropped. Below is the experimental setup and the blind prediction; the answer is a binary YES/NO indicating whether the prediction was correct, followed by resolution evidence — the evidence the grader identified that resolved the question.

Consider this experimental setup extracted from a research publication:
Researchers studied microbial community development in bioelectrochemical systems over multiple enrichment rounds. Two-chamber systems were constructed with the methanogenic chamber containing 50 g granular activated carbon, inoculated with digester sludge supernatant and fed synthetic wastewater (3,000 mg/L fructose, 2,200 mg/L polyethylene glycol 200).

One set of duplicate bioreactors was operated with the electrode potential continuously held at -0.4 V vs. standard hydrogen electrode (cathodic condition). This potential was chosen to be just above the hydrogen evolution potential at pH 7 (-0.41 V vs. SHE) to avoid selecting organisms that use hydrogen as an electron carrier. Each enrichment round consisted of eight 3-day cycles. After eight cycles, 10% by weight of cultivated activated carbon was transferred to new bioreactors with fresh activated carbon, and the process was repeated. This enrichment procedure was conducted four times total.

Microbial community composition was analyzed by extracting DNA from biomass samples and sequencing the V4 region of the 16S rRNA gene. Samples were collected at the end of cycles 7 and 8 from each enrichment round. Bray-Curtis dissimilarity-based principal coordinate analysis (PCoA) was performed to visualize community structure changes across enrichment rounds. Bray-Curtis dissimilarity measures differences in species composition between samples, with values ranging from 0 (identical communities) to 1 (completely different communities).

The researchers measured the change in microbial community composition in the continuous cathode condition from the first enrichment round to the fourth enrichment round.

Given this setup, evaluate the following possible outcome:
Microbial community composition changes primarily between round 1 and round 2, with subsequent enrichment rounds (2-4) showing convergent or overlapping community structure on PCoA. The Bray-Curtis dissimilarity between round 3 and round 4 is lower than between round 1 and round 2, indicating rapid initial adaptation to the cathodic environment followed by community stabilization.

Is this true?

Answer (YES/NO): NO